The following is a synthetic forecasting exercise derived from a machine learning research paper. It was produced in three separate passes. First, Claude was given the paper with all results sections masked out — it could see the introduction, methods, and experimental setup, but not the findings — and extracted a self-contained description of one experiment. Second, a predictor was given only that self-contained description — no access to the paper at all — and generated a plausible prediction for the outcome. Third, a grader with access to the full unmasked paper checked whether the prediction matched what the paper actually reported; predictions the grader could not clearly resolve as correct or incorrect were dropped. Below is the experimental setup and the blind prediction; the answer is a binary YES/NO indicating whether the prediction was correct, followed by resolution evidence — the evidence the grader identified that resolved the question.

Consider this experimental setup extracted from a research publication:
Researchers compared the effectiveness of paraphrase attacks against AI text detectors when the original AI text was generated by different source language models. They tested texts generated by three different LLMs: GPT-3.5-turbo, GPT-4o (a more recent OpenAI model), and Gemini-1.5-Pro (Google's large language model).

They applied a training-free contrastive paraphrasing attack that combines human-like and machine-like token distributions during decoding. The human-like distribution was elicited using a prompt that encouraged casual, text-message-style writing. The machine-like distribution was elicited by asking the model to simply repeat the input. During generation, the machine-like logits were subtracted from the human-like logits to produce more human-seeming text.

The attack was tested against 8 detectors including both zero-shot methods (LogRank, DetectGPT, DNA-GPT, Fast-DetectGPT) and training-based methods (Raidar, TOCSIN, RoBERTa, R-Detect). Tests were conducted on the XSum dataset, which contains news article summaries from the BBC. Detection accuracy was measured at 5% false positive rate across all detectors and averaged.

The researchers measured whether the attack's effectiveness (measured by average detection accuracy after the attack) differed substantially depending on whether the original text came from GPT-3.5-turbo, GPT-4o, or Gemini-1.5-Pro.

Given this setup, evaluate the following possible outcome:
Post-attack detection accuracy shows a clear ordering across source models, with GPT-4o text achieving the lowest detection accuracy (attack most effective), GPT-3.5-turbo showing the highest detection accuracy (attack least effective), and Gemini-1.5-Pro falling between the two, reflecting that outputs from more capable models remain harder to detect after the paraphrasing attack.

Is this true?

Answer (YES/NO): NO